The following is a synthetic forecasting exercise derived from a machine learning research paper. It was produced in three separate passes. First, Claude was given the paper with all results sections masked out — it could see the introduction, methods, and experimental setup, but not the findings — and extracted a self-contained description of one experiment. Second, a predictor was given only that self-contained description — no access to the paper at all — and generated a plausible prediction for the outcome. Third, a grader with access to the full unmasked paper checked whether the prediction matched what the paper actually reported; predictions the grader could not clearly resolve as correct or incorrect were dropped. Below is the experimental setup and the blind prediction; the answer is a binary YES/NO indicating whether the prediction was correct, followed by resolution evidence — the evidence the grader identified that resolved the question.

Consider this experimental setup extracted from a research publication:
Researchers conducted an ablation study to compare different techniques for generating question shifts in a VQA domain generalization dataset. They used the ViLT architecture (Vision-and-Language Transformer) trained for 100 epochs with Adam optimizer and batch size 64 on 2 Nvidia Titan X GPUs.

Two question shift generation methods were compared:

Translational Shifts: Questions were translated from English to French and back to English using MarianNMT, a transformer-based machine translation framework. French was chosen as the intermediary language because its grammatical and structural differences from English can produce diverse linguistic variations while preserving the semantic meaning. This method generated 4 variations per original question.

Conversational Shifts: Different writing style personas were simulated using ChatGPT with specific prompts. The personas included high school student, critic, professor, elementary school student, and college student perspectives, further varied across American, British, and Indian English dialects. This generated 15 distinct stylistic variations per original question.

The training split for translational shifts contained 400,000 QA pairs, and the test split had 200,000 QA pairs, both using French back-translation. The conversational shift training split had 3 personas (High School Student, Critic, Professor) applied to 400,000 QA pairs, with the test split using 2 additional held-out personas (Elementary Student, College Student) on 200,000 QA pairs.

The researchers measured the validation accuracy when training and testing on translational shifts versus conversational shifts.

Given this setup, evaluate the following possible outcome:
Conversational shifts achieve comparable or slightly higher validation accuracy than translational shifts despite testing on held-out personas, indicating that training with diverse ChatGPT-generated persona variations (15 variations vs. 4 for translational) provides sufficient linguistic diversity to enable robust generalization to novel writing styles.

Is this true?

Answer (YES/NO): NO